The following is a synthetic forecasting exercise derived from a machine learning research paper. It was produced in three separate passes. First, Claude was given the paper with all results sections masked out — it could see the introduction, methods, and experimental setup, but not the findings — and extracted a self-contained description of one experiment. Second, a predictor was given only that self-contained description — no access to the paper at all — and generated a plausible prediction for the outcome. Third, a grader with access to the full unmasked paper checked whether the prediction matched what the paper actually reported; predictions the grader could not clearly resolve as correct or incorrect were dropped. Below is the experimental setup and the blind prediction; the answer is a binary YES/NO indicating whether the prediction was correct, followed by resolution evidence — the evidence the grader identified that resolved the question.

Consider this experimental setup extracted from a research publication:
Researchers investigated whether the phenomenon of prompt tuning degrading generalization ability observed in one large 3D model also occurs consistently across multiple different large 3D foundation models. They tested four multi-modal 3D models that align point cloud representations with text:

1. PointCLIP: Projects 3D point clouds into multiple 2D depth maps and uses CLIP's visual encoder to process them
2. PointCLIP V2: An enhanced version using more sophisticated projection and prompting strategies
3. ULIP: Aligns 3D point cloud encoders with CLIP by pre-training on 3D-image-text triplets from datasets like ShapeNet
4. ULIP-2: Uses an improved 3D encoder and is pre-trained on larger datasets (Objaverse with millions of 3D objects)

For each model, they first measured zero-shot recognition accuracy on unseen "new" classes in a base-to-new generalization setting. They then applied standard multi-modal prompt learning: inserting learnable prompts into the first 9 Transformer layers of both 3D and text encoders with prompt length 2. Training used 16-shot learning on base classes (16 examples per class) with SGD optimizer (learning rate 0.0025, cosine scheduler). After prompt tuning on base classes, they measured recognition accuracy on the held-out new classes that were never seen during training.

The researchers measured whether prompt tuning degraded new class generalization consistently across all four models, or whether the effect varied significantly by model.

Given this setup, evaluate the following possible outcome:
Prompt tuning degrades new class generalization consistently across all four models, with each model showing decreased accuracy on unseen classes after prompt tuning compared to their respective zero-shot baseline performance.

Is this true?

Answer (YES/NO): YES